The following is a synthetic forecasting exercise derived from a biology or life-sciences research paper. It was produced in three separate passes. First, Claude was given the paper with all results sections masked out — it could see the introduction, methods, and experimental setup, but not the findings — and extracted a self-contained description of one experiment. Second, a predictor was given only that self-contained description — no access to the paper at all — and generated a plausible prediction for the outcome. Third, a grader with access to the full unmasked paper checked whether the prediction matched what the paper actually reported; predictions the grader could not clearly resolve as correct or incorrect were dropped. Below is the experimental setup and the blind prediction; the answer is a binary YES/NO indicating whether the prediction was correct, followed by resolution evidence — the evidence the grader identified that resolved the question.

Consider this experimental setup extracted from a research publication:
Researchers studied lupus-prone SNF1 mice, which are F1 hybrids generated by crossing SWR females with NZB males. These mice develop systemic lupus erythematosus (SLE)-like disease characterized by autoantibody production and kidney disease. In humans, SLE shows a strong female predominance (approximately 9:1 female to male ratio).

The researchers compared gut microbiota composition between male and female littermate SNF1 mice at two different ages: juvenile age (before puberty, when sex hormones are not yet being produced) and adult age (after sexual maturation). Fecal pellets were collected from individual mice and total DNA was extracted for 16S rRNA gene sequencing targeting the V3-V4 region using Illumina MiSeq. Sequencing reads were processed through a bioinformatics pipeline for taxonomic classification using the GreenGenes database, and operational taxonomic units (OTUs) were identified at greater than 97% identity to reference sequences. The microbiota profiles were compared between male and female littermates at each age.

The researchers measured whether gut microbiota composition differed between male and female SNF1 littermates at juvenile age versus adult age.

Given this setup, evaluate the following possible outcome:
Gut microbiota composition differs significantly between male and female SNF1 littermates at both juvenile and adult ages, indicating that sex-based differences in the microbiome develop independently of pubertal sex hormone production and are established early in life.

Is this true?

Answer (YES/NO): NO